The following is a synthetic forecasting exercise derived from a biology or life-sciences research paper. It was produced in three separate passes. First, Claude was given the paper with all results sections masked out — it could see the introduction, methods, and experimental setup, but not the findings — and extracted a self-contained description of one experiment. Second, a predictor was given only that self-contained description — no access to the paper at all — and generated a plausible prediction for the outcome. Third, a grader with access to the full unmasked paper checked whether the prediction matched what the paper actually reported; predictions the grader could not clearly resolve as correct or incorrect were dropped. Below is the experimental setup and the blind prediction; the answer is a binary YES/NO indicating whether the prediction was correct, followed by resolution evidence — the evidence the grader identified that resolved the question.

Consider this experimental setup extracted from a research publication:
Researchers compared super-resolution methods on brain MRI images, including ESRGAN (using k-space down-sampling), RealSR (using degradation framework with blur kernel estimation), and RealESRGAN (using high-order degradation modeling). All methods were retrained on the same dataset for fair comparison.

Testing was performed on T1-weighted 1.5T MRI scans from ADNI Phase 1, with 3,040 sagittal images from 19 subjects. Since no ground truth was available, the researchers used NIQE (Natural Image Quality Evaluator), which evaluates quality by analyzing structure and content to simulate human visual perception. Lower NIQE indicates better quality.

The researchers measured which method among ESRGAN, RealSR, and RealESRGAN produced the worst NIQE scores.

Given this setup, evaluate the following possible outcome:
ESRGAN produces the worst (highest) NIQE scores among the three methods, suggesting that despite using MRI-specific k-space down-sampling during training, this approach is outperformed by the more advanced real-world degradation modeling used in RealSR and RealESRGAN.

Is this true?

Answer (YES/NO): YES